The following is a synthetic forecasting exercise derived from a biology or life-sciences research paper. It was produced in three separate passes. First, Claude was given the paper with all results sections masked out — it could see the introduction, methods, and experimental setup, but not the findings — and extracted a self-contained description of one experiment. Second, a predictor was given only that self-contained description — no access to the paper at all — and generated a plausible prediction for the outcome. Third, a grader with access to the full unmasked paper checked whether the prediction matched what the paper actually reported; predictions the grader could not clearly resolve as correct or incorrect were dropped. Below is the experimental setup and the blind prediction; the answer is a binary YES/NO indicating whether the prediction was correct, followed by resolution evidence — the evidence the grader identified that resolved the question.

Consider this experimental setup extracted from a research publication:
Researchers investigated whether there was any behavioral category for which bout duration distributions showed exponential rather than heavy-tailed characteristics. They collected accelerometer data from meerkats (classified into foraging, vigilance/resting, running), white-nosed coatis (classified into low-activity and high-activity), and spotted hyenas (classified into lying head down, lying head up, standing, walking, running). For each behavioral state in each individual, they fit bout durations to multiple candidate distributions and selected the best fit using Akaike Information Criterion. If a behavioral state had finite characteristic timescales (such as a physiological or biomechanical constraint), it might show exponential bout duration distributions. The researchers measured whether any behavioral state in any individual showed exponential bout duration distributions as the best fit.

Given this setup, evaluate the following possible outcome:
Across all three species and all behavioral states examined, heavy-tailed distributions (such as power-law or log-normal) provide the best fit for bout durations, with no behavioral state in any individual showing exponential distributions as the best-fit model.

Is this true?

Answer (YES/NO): YES